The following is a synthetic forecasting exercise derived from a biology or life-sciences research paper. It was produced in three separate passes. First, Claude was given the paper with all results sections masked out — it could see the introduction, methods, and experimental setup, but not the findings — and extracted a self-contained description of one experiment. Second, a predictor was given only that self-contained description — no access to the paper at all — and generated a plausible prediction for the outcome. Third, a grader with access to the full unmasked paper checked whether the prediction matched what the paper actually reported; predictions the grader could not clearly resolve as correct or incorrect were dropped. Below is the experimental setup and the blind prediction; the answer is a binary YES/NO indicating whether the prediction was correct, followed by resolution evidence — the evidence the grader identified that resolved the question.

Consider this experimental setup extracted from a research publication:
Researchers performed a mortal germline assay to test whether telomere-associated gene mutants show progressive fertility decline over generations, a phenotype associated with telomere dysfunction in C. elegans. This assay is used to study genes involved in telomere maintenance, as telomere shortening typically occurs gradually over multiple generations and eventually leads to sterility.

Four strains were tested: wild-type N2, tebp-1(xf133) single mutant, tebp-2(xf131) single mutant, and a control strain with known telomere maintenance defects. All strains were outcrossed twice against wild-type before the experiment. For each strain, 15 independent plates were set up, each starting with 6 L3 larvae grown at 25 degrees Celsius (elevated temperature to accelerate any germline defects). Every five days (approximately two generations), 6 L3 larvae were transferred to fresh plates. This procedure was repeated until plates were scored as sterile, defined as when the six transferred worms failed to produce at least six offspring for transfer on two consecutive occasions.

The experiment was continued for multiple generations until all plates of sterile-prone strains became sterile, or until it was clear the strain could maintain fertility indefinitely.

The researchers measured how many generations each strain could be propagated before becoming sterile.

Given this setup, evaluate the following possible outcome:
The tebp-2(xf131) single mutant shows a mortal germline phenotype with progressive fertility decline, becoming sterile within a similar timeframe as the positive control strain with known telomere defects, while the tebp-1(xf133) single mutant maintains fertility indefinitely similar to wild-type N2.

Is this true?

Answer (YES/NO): NO